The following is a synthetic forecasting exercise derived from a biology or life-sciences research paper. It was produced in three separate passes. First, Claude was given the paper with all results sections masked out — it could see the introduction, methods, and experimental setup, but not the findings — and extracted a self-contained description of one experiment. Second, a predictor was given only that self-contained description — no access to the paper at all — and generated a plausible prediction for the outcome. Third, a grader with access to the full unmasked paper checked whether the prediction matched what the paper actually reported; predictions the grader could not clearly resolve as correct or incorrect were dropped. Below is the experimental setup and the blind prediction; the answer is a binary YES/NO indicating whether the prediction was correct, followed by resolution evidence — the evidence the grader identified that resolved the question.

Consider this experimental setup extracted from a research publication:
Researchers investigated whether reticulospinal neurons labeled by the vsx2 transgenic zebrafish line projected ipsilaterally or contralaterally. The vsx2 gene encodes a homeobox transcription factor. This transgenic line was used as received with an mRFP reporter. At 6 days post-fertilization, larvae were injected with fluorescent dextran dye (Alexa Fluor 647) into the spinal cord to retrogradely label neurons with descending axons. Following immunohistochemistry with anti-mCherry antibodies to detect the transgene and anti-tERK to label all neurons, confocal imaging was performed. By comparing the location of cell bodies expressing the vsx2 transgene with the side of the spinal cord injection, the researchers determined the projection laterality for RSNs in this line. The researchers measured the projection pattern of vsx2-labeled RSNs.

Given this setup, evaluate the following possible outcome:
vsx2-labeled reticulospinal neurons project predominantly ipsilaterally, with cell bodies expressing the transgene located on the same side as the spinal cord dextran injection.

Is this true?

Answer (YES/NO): YES